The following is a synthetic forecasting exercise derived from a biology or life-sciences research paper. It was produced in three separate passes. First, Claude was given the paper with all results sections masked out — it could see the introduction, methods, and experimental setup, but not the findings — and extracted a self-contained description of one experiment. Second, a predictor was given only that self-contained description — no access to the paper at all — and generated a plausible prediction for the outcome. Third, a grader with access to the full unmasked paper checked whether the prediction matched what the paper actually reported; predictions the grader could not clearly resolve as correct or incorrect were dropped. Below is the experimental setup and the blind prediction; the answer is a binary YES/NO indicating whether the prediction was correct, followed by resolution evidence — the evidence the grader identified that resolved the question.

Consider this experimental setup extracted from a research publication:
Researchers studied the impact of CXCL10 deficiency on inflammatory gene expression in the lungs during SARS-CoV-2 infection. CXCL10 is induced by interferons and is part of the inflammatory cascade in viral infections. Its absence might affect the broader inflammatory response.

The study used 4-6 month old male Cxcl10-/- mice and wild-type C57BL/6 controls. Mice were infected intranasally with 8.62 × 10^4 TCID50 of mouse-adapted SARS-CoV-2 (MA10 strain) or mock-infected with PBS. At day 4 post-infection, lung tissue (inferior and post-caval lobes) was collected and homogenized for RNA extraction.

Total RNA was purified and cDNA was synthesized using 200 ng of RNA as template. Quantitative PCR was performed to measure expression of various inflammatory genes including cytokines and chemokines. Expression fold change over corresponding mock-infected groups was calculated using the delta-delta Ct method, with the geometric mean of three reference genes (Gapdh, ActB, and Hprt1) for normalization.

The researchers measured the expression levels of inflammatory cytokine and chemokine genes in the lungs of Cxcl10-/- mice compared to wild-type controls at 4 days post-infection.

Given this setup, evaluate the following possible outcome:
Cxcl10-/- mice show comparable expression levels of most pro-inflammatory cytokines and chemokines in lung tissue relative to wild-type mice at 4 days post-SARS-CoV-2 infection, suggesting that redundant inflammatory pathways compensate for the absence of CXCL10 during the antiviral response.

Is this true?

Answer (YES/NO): NO